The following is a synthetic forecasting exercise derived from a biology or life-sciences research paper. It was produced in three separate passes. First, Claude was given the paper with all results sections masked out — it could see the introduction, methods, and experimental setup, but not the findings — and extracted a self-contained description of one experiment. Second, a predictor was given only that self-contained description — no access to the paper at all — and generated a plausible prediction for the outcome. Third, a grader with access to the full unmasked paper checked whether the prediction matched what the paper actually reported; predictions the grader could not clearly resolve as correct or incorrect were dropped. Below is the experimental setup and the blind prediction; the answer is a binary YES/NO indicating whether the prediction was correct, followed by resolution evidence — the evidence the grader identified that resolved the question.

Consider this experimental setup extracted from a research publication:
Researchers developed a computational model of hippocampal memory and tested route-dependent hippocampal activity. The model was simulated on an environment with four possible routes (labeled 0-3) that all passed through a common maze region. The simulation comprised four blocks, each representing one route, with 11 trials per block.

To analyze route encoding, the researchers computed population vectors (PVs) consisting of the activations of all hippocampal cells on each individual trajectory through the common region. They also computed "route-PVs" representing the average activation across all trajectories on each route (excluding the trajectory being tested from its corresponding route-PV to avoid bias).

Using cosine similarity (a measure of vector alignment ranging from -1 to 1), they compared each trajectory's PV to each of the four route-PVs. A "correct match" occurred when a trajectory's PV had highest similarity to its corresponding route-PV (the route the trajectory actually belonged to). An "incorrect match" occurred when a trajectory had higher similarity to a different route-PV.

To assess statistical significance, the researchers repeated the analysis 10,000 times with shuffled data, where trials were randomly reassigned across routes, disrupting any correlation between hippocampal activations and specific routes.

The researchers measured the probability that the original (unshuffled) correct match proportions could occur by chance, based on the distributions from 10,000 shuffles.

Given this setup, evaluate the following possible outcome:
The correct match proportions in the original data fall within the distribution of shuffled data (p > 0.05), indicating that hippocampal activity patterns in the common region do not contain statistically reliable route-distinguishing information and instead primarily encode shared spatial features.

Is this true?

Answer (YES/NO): NO